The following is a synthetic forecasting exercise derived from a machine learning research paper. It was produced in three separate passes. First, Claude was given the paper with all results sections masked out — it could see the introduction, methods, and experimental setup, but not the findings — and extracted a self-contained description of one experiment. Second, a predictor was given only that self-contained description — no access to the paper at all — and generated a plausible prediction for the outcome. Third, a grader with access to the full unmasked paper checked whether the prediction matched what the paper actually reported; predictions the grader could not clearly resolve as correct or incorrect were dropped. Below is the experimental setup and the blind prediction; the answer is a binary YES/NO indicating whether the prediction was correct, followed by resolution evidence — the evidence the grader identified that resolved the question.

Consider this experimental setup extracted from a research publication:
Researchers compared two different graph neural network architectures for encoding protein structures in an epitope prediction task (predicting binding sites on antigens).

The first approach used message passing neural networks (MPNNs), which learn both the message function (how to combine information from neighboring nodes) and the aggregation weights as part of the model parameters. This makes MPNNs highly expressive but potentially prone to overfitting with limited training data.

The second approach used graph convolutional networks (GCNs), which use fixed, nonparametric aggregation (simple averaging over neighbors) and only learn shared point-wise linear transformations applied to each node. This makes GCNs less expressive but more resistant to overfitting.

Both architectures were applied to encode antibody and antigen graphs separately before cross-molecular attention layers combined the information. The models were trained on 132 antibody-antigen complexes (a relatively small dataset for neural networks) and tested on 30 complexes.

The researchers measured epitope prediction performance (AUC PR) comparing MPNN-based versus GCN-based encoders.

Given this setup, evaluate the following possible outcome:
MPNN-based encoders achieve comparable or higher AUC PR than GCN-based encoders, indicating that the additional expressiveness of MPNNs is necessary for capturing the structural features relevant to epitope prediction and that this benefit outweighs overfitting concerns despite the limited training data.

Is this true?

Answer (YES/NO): NO